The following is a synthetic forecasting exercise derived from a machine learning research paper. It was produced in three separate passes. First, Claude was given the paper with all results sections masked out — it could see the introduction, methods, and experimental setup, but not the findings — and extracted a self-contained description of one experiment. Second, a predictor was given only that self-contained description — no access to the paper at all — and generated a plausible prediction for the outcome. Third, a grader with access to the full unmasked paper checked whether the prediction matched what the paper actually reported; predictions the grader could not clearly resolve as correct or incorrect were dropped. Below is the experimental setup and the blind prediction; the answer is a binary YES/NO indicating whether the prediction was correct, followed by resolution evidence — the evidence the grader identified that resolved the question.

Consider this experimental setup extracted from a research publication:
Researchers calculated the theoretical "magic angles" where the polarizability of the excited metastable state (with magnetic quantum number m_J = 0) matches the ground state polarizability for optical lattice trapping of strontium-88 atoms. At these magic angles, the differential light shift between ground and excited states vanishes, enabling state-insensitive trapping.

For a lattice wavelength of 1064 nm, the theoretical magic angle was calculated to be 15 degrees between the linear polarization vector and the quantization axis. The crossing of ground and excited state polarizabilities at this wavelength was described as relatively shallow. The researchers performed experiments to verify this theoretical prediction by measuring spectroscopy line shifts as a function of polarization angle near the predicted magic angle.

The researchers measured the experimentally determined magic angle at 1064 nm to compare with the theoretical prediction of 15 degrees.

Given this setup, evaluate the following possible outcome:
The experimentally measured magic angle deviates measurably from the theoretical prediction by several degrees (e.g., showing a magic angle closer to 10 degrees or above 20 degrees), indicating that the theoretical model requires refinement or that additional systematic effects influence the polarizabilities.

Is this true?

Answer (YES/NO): NO